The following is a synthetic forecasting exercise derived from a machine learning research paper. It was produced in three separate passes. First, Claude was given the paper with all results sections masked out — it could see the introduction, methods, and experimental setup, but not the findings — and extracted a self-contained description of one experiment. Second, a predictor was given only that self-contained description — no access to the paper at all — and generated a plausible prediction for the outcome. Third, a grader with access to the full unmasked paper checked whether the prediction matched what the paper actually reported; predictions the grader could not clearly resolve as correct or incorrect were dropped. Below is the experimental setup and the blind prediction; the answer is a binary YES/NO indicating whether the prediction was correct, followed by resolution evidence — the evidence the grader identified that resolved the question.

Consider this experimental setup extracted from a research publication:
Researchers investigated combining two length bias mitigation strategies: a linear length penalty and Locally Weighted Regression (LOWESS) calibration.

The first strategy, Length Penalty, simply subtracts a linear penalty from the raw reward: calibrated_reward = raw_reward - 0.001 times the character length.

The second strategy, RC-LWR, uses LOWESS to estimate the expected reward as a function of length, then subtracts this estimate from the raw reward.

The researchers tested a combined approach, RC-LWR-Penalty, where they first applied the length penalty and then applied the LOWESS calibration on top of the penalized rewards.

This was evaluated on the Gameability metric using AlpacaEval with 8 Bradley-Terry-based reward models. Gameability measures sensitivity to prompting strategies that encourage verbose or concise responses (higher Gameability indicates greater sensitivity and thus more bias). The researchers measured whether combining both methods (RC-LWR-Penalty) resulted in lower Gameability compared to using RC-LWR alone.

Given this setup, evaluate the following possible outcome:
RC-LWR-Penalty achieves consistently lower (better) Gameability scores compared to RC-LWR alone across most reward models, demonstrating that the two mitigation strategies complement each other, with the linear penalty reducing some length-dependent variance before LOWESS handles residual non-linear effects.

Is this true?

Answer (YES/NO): NO